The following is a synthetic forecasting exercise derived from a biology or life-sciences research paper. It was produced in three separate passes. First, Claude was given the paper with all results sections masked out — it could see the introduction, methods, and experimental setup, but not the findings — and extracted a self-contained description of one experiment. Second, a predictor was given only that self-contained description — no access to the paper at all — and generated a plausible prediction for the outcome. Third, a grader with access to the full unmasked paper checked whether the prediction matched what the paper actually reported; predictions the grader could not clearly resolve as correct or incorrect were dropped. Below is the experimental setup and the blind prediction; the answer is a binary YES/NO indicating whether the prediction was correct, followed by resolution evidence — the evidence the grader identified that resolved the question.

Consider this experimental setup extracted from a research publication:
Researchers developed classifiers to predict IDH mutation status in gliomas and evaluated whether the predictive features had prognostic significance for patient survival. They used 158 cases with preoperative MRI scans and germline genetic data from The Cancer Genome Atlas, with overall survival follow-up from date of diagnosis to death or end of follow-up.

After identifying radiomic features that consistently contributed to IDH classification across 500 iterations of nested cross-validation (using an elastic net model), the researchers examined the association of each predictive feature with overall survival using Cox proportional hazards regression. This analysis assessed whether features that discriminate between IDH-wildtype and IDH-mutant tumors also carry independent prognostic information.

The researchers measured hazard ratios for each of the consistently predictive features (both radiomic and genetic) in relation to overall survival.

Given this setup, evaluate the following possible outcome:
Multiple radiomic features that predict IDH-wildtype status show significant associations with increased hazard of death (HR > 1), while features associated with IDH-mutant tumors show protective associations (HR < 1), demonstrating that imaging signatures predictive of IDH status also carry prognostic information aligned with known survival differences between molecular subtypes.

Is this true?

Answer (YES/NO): YES